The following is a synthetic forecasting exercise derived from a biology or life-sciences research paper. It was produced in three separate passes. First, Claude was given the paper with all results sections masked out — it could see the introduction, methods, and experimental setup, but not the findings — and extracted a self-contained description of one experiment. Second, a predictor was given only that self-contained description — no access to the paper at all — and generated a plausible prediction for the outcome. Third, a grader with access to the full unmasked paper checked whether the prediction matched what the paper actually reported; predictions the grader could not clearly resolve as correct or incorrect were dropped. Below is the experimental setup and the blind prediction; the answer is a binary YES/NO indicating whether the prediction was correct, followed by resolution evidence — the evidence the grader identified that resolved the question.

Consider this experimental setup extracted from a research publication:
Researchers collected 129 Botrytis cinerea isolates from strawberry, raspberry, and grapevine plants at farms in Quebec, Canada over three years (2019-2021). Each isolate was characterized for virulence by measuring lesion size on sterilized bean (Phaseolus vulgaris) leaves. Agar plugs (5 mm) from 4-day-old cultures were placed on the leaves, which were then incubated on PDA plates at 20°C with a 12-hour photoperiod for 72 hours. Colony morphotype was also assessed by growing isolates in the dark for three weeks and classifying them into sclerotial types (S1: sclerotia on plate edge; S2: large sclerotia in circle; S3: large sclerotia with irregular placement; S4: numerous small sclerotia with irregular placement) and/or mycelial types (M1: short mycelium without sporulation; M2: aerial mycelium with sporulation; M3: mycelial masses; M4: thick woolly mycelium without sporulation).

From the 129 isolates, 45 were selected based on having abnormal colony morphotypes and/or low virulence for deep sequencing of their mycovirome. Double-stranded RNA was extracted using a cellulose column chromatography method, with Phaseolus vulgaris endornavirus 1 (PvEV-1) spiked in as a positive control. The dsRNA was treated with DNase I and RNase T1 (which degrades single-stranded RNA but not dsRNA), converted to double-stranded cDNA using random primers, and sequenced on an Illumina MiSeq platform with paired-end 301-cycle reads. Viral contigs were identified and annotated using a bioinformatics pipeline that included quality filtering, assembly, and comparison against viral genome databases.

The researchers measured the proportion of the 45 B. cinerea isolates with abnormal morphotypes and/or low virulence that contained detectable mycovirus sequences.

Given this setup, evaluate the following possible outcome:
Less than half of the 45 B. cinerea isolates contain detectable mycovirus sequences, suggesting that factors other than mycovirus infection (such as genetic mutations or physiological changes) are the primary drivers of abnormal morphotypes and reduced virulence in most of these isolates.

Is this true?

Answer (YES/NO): NO